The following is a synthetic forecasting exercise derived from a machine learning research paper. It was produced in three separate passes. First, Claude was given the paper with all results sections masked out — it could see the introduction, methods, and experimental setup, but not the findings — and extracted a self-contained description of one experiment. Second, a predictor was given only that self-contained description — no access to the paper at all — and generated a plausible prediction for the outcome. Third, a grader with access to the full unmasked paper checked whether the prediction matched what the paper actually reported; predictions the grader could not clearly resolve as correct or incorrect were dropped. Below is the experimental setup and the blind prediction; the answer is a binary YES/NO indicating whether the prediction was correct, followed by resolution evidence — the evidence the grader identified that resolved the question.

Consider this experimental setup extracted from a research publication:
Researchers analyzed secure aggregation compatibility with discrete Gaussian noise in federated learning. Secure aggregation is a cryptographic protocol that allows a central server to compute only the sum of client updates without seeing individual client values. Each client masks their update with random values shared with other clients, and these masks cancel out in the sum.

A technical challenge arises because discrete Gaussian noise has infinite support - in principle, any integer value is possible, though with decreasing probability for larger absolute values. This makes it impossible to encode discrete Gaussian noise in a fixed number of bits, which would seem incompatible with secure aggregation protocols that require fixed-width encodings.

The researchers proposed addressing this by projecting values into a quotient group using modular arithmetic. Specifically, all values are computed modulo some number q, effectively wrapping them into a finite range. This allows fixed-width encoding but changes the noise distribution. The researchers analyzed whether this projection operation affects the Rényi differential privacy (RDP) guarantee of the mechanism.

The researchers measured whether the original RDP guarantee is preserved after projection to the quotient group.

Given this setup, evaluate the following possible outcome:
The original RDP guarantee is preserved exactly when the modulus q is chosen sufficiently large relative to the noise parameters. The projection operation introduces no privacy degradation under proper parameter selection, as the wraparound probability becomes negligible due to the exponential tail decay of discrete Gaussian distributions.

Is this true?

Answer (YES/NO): NO